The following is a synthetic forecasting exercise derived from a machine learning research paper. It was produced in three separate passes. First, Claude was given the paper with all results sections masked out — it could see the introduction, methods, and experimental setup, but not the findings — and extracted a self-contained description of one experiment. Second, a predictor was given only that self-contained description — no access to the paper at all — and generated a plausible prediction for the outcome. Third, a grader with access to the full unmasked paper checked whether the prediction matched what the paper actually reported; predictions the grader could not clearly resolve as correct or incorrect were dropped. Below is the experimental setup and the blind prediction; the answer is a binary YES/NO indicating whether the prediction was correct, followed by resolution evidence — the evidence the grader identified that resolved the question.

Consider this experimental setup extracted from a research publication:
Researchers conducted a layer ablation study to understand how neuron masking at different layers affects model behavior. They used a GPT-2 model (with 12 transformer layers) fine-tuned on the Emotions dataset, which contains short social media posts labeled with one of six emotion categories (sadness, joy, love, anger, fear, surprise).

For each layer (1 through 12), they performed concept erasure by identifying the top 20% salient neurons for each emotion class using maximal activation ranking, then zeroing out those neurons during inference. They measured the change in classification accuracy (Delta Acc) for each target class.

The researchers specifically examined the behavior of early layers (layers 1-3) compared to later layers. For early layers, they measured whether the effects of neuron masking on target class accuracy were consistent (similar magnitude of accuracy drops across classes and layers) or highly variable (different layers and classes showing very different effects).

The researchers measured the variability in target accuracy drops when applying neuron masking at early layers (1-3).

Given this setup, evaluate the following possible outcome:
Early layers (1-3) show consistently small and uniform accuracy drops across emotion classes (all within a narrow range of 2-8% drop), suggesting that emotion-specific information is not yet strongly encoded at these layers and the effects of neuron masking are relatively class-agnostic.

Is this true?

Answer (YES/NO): NO